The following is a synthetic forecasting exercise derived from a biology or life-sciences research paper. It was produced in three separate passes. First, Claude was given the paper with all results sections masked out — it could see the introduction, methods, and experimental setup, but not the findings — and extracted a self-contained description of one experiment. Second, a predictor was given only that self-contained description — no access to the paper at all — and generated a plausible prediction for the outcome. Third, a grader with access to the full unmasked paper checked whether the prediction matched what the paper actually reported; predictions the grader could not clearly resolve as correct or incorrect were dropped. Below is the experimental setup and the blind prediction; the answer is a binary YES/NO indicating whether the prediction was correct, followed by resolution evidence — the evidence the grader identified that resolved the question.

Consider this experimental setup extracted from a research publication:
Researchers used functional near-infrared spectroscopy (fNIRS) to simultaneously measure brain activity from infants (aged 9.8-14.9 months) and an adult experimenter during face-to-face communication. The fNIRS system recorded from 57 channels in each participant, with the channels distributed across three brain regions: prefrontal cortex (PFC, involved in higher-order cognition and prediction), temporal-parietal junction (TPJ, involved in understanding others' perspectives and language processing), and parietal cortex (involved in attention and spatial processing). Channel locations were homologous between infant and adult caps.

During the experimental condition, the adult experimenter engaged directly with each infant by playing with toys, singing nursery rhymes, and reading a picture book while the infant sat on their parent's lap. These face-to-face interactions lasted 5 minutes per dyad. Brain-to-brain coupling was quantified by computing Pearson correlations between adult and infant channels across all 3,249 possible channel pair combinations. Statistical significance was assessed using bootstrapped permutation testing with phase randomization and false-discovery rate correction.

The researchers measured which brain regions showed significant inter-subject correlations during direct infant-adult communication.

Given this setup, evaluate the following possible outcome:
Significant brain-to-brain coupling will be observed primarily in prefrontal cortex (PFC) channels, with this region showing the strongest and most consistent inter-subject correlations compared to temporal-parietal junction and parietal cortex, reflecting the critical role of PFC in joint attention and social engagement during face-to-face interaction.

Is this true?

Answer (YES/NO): YES